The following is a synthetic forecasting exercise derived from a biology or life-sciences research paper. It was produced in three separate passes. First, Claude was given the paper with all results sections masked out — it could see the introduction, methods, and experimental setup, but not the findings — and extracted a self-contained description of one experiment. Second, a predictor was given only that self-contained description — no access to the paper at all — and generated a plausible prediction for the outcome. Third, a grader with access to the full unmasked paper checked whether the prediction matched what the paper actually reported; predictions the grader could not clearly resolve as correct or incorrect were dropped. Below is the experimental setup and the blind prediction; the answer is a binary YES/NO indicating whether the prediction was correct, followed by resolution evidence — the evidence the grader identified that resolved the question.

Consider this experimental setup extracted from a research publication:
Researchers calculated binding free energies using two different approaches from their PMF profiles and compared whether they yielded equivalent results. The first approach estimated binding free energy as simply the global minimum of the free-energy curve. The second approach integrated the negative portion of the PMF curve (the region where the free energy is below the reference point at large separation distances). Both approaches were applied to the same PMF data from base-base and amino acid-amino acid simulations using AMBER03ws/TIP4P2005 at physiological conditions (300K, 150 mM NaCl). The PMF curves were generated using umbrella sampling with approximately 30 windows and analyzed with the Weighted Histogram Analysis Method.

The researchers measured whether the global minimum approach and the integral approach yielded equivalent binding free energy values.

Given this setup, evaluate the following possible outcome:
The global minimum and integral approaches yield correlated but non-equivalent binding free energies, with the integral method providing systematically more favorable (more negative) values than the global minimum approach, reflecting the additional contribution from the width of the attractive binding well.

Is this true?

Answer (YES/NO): NO